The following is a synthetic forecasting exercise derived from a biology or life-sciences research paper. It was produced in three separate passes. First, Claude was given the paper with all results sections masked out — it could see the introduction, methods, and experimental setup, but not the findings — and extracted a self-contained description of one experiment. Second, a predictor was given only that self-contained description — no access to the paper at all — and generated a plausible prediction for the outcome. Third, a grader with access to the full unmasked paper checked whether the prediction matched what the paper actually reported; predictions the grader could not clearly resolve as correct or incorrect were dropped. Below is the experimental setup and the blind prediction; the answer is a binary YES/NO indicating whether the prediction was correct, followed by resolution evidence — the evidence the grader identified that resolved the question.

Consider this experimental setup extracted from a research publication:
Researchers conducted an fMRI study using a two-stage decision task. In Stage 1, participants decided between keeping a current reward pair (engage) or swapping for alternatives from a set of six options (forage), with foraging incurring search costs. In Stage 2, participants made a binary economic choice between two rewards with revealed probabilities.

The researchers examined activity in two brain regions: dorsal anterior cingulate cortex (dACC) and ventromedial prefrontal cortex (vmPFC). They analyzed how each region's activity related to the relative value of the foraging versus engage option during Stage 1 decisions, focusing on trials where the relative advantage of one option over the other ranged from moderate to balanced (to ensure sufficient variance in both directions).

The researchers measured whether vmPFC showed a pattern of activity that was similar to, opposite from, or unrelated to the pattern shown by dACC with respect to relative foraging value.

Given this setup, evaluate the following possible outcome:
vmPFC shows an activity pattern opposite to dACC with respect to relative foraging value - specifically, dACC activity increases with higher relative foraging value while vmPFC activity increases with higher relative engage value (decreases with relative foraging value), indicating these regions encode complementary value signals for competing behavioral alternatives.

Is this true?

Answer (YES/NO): NO